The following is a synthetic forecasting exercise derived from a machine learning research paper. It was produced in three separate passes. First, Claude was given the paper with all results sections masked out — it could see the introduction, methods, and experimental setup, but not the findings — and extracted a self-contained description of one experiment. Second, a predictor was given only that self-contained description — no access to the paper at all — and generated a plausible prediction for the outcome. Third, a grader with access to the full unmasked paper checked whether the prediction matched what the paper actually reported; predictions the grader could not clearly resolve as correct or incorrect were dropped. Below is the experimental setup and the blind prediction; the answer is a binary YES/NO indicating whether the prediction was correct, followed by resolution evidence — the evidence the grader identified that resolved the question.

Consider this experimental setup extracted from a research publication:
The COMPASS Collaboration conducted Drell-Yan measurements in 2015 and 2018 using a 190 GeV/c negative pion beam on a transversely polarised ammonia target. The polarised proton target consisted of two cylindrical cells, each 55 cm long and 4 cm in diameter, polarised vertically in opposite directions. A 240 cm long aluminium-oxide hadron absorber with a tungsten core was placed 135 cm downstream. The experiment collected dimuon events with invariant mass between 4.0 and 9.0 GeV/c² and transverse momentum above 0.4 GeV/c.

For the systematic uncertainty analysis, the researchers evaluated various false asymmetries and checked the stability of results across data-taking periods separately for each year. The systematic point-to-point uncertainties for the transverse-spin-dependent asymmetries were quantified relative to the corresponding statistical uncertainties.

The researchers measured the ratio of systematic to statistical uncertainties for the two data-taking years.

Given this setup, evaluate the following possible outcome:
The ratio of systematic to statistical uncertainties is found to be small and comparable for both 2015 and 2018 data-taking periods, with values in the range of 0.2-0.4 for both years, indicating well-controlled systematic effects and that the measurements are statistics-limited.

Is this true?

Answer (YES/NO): NO